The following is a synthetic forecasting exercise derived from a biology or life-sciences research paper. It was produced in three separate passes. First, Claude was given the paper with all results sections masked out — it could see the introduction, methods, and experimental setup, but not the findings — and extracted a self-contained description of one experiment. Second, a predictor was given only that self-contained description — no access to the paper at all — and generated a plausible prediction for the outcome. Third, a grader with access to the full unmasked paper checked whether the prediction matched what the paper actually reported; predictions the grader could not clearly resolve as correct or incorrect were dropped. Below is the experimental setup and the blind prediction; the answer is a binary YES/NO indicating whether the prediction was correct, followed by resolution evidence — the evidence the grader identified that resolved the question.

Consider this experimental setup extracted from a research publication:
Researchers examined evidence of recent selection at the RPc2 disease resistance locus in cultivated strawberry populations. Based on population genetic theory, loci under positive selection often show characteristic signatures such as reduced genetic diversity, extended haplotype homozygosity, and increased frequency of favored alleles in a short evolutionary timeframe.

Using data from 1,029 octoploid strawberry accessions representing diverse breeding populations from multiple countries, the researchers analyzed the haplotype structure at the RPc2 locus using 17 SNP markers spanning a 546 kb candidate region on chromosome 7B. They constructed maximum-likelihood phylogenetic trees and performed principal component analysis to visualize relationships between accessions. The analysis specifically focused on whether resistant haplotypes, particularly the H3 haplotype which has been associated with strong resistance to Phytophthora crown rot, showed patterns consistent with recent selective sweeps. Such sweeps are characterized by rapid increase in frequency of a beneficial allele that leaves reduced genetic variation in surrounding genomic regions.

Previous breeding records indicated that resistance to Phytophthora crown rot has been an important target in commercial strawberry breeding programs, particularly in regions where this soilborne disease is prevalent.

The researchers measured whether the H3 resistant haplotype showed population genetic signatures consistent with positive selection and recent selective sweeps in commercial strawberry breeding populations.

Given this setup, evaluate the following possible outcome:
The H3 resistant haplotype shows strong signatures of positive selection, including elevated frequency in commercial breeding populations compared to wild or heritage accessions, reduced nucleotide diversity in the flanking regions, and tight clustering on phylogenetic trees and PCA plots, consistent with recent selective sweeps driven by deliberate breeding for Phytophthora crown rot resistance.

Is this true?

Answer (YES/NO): NO